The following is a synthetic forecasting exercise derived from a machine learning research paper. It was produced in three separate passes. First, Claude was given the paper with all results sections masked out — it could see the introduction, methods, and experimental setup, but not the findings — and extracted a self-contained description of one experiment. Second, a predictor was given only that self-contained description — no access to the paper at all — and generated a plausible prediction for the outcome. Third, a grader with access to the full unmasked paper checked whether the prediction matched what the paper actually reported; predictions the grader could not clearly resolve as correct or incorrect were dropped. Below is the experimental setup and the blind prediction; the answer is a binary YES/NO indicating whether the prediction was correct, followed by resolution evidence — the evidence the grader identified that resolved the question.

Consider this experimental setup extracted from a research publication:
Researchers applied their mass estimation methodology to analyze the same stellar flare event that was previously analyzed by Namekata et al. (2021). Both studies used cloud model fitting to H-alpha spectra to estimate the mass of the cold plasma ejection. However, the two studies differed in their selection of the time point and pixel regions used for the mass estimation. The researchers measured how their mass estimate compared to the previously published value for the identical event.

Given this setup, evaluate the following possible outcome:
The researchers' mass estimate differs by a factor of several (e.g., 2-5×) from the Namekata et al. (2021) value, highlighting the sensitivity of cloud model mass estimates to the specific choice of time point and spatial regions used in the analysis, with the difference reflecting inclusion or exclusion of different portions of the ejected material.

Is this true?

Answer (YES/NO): YES